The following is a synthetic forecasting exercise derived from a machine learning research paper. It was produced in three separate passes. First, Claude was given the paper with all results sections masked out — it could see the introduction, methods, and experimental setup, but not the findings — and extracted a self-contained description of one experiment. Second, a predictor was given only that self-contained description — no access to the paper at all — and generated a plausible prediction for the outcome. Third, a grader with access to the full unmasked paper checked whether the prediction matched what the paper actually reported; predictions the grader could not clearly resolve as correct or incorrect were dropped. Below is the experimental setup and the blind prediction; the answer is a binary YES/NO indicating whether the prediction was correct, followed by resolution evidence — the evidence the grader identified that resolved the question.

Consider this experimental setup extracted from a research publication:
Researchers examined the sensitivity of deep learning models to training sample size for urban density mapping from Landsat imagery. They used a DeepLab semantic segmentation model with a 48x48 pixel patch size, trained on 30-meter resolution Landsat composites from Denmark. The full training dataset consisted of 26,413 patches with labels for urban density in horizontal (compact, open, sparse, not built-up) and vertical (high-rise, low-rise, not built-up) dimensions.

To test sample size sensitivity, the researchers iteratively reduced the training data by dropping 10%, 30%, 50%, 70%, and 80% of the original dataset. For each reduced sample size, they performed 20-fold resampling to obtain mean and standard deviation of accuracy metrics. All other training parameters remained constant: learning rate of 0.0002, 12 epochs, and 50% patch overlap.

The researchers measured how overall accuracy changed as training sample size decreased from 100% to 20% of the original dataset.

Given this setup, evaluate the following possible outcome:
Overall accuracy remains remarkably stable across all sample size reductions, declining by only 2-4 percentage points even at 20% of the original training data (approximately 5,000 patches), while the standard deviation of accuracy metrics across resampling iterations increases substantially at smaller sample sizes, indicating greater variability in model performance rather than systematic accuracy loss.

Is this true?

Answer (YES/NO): NO